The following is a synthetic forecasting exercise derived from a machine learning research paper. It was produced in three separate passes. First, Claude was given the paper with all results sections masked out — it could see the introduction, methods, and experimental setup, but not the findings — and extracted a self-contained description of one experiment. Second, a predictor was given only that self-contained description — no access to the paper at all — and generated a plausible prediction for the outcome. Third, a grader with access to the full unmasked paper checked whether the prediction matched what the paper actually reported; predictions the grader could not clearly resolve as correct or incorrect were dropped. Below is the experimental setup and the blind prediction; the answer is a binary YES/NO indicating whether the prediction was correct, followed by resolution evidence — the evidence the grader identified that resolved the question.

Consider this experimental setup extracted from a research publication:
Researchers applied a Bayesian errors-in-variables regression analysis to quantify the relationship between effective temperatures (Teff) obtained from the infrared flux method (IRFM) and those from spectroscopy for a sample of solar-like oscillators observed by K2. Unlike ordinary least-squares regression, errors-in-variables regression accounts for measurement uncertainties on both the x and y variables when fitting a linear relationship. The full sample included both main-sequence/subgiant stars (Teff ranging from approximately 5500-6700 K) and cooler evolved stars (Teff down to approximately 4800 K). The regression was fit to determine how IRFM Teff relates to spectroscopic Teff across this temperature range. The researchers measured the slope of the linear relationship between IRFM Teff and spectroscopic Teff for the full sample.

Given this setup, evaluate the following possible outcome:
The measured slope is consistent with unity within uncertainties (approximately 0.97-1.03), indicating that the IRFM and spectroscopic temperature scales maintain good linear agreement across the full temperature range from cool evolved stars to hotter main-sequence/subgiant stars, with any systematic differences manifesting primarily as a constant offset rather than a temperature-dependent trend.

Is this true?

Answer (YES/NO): NO